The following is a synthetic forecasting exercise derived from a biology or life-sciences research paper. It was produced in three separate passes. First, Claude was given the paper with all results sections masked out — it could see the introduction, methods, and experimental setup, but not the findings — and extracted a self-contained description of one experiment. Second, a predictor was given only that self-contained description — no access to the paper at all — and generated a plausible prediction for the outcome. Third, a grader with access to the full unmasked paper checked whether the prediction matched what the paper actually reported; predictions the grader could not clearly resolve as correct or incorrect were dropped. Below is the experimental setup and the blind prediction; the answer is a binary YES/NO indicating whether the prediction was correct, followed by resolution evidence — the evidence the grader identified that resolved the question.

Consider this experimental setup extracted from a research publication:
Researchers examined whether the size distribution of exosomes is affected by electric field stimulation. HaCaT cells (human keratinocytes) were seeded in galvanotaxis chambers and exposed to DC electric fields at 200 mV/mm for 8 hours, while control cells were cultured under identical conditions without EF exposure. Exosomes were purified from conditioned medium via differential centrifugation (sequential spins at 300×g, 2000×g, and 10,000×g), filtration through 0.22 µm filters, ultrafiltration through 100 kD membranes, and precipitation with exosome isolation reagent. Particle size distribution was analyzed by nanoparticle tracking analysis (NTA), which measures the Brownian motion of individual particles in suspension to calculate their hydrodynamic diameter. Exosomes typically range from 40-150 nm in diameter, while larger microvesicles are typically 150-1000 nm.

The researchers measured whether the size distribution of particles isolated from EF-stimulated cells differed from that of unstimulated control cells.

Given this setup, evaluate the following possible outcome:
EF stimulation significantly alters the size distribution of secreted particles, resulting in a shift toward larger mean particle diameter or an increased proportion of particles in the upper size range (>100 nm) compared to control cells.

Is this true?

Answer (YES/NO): NO